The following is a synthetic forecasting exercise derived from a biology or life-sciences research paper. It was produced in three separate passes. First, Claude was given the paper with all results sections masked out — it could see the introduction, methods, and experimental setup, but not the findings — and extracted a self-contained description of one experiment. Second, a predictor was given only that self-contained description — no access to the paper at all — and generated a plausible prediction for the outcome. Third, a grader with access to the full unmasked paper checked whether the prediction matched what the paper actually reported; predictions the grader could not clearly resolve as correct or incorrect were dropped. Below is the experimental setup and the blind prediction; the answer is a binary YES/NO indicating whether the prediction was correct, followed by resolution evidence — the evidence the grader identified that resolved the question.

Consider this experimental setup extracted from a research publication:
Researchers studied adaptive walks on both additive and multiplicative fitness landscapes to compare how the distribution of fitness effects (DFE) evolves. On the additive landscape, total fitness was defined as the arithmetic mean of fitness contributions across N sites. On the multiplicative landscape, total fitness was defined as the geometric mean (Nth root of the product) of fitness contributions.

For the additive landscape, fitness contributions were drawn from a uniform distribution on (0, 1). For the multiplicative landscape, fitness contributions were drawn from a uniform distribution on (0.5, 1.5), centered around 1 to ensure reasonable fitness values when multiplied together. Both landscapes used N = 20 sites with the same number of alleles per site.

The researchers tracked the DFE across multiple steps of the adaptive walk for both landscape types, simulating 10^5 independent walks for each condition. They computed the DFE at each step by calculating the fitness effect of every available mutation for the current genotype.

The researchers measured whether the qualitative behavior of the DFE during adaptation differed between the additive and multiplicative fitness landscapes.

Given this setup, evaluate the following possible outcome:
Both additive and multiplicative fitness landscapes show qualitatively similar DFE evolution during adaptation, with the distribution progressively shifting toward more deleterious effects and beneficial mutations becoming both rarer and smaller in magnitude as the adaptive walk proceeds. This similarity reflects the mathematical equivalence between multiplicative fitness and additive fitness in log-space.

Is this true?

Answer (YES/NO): NO